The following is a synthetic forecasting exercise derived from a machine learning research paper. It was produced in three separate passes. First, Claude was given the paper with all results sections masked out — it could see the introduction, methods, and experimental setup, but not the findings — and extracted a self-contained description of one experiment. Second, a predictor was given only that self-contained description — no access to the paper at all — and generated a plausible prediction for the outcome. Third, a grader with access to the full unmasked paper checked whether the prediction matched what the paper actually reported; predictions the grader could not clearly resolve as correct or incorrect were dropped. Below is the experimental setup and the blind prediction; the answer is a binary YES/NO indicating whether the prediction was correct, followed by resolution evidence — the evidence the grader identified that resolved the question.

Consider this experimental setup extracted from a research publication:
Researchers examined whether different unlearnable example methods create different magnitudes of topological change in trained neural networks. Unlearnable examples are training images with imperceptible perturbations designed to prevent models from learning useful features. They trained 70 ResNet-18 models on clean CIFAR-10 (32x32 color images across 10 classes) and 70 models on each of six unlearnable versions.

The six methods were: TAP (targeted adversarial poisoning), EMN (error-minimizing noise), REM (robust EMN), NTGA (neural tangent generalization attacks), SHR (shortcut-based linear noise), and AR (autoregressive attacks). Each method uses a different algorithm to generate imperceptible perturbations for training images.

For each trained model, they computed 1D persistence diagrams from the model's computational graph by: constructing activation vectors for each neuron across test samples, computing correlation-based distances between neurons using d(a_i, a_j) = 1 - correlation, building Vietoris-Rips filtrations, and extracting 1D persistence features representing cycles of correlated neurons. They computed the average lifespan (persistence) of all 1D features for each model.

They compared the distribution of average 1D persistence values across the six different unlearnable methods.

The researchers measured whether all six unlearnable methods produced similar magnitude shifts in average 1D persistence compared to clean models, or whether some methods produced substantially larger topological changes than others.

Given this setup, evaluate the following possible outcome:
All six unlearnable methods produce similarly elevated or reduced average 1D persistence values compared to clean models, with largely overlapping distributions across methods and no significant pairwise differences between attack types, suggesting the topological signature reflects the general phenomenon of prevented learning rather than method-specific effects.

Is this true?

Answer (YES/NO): NO